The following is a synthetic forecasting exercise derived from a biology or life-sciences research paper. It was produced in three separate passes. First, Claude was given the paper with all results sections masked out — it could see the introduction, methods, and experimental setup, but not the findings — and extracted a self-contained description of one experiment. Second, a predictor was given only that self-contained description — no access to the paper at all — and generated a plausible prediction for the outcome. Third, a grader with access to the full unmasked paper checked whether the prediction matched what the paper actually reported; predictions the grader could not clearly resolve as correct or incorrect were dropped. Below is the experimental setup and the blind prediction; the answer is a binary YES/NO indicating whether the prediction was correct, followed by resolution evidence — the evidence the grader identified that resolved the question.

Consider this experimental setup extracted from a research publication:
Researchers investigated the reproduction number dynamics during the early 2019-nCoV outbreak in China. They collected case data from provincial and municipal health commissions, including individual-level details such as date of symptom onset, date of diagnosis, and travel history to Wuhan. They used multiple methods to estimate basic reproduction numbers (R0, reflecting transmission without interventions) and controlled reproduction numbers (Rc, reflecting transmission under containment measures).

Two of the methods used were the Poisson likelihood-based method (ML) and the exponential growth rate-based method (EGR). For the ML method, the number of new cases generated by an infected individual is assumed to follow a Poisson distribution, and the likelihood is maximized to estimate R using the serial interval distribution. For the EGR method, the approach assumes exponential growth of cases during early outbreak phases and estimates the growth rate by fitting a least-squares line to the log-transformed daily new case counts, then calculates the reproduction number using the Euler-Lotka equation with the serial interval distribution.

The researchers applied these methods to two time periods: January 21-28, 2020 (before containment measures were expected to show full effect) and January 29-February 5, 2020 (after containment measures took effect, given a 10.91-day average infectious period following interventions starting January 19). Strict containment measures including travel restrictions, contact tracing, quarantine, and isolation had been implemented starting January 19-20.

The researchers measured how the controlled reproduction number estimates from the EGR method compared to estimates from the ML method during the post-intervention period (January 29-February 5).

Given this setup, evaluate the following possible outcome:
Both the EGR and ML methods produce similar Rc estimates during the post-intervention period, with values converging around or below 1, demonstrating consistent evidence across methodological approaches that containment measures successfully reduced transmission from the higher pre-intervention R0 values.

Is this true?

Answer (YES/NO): NO